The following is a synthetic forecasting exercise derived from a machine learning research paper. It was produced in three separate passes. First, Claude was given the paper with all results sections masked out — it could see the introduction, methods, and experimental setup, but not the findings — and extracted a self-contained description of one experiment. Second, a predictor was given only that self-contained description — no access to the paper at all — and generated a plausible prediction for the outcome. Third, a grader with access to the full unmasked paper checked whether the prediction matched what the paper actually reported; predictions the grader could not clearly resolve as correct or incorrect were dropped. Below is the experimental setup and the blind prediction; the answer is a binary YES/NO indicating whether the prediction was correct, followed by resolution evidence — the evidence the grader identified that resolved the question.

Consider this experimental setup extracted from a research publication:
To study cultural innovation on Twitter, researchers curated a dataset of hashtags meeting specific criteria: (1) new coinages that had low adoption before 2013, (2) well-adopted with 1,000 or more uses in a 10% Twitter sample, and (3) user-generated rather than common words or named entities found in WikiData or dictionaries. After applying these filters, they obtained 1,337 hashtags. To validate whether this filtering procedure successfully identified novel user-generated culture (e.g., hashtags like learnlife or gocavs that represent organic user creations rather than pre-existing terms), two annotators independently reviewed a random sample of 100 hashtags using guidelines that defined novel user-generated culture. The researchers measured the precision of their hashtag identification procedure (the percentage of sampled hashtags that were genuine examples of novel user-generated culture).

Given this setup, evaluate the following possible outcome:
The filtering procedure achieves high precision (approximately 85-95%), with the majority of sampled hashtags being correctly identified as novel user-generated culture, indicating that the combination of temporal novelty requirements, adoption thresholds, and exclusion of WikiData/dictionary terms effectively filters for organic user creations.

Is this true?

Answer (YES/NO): NO